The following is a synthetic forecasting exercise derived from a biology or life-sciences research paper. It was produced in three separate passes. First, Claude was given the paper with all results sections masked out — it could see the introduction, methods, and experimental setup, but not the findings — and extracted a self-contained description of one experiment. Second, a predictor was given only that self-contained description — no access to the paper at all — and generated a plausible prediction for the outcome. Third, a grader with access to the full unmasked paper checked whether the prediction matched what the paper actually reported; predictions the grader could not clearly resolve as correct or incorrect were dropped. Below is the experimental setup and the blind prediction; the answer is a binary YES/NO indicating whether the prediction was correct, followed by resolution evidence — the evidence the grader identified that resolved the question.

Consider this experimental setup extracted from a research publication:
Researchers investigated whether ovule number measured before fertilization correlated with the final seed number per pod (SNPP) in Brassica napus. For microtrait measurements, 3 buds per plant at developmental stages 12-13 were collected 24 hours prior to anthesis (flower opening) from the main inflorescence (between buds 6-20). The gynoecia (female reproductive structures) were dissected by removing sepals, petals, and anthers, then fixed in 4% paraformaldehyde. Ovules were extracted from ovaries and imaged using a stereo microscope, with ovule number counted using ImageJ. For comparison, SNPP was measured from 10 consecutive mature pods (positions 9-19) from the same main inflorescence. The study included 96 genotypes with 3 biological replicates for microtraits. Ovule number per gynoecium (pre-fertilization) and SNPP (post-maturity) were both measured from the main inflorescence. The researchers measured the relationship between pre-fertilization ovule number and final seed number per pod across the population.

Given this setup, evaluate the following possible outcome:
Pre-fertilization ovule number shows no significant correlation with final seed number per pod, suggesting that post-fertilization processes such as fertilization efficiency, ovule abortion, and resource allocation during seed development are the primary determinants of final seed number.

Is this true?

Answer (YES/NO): NO